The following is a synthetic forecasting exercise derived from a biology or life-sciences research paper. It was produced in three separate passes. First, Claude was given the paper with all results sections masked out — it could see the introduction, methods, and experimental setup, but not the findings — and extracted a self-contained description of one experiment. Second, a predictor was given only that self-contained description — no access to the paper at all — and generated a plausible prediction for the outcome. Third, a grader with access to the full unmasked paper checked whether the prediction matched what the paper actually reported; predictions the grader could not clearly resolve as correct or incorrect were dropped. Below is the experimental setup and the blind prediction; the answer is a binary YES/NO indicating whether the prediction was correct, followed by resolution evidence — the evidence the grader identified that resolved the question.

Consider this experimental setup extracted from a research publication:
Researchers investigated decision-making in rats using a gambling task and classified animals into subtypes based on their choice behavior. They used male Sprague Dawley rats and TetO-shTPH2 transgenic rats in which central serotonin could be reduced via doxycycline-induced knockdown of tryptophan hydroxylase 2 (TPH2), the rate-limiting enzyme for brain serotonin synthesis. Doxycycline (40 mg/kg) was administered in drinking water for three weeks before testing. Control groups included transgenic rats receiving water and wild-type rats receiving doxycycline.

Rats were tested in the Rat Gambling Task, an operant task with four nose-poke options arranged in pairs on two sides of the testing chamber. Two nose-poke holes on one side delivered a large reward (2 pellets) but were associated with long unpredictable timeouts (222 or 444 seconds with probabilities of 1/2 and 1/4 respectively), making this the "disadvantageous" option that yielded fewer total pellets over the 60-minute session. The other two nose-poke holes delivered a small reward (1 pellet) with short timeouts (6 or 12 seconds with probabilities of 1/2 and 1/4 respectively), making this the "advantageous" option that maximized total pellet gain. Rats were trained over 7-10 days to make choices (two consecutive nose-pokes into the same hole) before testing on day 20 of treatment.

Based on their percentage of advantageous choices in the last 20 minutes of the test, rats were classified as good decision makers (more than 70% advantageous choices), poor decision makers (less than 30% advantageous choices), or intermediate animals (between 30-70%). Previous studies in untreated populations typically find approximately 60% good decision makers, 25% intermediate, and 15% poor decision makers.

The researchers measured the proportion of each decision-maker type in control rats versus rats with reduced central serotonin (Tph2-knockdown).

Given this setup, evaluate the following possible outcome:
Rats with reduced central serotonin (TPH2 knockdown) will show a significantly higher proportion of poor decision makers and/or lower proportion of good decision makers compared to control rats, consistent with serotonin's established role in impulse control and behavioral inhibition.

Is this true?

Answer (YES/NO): YES